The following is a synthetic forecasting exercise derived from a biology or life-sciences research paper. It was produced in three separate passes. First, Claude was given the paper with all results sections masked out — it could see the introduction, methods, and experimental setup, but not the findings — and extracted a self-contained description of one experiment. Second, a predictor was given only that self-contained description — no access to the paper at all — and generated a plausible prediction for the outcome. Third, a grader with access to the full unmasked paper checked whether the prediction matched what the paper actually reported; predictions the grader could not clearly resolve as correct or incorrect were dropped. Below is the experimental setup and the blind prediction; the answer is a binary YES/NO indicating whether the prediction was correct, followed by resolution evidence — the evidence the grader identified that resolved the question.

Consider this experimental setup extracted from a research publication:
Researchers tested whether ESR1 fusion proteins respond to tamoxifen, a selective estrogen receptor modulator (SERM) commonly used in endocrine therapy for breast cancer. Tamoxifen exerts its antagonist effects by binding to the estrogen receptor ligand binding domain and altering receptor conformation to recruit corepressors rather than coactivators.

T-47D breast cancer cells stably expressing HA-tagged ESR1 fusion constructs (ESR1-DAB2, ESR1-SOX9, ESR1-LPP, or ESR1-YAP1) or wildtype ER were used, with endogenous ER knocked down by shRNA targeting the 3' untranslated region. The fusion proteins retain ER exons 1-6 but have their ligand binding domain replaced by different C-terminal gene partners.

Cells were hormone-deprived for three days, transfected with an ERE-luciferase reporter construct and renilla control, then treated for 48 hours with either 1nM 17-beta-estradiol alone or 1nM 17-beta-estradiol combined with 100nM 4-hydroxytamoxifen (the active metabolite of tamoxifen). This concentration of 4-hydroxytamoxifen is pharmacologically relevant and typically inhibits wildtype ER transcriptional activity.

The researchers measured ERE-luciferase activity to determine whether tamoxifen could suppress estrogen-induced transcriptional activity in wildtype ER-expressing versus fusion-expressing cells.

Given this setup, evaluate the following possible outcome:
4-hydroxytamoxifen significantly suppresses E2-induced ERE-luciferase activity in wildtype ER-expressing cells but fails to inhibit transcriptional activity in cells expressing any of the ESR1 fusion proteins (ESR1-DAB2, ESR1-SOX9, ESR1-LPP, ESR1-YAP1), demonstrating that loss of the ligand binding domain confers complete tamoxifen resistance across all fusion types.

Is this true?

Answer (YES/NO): NO